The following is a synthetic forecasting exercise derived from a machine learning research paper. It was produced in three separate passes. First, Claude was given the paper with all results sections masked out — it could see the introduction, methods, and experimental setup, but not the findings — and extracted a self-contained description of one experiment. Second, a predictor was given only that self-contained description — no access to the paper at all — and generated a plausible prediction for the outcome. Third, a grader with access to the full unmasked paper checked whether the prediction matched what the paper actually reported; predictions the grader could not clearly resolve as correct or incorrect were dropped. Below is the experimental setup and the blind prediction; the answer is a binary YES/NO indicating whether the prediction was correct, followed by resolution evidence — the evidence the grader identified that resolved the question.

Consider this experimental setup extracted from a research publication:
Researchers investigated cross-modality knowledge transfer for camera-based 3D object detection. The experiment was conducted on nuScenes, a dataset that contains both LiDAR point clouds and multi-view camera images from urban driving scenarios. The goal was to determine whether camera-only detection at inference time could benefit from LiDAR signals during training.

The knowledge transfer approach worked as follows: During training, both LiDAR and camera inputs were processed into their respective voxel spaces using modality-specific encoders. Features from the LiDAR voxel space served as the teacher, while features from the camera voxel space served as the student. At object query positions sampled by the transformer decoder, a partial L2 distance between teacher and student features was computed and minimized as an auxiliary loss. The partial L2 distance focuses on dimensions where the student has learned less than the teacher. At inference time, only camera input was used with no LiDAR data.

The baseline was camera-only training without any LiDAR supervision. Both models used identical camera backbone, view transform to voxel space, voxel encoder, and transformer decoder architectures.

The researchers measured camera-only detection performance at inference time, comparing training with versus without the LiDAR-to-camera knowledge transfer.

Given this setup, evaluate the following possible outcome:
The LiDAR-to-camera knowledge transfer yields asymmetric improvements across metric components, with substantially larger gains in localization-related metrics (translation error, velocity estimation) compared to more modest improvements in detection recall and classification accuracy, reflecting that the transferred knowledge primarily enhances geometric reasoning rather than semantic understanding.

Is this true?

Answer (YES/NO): NO